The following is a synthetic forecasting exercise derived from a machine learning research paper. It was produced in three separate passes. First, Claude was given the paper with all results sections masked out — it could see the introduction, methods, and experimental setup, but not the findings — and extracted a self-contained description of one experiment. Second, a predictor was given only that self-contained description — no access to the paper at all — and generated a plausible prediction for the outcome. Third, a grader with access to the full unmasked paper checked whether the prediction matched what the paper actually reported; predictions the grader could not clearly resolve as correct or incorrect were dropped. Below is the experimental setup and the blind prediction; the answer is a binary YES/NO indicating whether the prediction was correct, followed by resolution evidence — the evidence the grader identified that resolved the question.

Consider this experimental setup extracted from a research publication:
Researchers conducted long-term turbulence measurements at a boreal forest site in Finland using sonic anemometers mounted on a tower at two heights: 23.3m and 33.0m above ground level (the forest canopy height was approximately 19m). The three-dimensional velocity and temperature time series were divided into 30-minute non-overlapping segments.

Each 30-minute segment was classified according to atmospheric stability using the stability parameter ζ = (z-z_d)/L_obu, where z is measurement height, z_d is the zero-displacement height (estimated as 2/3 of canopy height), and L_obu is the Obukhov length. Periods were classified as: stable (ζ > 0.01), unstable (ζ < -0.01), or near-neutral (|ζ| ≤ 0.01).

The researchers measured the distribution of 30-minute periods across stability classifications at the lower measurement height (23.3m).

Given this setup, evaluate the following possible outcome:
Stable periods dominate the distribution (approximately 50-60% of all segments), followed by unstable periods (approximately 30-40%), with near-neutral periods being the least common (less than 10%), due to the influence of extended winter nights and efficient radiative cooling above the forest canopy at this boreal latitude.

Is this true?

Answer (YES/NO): NO